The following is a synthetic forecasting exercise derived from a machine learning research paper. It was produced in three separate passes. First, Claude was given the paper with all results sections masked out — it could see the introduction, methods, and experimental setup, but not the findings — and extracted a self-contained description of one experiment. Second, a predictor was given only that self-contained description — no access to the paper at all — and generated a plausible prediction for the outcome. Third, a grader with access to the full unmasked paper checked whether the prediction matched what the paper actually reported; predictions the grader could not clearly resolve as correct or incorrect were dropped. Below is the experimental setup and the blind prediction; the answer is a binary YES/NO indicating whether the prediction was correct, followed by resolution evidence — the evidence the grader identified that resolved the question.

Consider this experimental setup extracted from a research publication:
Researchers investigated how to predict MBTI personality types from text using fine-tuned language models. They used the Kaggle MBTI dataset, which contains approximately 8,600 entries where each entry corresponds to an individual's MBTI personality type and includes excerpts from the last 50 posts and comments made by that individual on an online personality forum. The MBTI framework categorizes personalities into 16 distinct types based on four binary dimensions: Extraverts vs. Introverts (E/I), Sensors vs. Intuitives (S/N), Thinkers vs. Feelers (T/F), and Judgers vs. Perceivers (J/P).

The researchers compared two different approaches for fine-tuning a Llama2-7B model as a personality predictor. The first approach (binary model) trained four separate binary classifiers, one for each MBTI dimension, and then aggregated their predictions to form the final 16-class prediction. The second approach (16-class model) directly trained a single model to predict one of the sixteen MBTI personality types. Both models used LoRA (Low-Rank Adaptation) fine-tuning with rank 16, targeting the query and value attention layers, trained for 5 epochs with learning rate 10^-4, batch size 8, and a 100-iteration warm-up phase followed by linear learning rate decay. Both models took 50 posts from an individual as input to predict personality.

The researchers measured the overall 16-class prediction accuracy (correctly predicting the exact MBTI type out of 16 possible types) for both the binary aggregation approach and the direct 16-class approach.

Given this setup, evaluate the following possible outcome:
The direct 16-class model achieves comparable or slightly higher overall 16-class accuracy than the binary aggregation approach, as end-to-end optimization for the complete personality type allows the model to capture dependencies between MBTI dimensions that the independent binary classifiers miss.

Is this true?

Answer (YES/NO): YES